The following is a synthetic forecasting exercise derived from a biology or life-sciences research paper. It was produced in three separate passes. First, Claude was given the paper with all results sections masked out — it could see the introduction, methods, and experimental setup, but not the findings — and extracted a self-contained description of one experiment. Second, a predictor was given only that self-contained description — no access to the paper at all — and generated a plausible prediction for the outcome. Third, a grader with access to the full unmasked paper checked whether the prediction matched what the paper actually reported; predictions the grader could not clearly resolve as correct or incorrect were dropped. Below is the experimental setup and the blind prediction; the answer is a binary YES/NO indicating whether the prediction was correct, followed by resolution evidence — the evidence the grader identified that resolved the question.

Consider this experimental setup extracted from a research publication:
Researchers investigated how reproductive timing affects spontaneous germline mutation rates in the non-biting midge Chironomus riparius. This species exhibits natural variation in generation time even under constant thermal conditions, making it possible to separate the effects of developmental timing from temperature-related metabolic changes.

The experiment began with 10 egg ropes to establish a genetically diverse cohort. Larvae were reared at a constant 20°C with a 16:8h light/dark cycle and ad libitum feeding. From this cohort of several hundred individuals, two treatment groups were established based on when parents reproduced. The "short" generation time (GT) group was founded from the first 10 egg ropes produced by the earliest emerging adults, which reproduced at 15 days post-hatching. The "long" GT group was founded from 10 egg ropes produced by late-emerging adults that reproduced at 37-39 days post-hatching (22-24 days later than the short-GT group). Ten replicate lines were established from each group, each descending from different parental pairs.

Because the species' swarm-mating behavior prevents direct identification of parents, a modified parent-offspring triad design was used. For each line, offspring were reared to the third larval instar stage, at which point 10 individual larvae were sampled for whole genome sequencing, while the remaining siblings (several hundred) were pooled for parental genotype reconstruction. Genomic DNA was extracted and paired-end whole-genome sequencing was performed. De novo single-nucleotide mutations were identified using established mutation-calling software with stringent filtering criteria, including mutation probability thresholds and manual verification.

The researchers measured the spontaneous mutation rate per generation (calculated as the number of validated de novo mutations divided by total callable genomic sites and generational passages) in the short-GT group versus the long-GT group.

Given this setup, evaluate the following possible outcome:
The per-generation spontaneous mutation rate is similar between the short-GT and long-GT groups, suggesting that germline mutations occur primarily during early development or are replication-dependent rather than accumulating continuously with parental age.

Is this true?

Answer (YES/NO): NO